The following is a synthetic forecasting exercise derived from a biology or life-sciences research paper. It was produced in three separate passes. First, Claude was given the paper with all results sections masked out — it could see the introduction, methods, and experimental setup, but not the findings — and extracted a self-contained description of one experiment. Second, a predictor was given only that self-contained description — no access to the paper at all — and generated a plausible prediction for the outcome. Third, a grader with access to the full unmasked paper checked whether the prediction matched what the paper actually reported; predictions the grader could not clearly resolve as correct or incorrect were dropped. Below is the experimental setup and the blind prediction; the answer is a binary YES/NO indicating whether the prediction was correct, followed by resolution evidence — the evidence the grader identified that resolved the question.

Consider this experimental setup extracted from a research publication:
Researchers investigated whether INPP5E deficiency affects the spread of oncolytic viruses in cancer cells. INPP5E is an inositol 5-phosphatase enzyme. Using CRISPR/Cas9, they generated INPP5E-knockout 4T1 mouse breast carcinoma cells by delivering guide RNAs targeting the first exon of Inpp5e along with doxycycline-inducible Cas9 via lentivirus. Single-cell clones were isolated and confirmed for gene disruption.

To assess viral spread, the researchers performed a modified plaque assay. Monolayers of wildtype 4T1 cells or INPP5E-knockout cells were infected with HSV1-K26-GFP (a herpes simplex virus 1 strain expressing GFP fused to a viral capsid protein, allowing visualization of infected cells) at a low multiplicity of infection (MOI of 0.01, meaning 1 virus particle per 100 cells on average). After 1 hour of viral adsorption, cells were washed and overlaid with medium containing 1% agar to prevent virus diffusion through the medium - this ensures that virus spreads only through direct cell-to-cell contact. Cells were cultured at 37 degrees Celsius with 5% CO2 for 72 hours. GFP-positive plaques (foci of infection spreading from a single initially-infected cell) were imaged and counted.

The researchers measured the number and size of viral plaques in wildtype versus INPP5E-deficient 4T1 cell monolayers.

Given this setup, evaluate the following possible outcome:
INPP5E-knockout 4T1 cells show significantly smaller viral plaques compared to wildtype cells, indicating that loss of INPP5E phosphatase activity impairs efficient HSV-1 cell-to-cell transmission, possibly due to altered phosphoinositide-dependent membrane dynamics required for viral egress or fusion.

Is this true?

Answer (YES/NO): NO